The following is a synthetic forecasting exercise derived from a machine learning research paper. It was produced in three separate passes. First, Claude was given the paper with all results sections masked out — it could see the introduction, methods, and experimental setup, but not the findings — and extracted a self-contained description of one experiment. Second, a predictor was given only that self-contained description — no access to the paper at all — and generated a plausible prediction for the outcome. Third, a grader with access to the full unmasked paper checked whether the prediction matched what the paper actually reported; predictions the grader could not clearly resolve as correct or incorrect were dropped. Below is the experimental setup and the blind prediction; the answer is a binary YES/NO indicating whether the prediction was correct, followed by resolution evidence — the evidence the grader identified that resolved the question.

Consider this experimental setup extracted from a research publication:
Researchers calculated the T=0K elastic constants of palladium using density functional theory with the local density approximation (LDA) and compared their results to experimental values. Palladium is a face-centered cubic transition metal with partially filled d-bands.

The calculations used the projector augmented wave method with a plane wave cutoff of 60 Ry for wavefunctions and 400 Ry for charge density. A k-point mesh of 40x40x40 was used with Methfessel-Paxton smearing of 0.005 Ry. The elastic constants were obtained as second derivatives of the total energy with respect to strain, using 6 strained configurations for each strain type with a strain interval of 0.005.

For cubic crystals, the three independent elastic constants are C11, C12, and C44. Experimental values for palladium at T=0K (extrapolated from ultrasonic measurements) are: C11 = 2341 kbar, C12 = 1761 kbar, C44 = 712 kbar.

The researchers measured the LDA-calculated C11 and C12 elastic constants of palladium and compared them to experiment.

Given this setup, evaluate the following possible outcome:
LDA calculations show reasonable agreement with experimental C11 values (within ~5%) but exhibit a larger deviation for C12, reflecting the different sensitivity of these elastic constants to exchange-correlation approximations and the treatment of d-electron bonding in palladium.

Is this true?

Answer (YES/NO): NO